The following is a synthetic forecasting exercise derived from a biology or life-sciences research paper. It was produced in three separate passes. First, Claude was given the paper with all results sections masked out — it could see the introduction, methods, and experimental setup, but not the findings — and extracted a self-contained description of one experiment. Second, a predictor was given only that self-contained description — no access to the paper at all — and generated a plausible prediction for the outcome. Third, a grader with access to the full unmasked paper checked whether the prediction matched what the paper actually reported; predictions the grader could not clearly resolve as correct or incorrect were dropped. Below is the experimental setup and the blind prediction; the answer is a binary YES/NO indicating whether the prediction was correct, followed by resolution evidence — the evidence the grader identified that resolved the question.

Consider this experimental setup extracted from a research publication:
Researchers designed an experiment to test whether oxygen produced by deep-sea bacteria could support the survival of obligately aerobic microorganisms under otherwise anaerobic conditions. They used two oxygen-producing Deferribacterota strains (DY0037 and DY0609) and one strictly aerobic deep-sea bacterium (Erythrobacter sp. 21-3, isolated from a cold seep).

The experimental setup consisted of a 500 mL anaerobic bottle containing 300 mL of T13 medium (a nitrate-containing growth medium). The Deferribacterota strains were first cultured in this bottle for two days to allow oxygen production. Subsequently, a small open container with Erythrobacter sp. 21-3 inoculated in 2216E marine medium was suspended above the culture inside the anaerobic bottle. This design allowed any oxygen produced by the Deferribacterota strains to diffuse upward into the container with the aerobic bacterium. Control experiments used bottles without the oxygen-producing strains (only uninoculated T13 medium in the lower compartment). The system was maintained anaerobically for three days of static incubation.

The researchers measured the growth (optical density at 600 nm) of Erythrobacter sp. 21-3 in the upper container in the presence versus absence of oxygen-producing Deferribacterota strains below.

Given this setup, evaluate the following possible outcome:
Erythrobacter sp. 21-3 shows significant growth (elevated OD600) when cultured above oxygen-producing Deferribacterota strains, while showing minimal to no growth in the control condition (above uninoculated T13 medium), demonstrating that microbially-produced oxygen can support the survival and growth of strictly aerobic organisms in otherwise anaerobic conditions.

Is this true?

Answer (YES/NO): YES